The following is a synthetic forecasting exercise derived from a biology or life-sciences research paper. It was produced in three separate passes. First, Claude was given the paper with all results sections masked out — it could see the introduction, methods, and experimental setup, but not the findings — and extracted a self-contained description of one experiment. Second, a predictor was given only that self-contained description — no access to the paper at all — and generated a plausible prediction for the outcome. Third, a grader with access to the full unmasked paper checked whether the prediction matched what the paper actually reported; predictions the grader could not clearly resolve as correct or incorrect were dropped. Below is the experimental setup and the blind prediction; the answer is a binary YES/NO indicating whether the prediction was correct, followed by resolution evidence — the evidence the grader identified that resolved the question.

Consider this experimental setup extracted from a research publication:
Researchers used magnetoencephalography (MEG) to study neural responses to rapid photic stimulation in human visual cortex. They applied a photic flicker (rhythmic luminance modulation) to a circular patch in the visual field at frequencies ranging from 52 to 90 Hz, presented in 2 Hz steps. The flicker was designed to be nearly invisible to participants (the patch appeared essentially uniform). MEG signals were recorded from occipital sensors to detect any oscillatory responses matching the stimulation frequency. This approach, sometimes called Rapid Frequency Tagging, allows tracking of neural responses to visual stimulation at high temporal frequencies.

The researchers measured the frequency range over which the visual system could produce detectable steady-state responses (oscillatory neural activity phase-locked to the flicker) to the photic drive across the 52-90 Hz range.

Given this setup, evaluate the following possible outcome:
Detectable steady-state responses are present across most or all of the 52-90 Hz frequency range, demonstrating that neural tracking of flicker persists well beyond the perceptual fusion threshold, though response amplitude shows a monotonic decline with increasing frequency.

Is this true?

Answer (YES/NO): YES